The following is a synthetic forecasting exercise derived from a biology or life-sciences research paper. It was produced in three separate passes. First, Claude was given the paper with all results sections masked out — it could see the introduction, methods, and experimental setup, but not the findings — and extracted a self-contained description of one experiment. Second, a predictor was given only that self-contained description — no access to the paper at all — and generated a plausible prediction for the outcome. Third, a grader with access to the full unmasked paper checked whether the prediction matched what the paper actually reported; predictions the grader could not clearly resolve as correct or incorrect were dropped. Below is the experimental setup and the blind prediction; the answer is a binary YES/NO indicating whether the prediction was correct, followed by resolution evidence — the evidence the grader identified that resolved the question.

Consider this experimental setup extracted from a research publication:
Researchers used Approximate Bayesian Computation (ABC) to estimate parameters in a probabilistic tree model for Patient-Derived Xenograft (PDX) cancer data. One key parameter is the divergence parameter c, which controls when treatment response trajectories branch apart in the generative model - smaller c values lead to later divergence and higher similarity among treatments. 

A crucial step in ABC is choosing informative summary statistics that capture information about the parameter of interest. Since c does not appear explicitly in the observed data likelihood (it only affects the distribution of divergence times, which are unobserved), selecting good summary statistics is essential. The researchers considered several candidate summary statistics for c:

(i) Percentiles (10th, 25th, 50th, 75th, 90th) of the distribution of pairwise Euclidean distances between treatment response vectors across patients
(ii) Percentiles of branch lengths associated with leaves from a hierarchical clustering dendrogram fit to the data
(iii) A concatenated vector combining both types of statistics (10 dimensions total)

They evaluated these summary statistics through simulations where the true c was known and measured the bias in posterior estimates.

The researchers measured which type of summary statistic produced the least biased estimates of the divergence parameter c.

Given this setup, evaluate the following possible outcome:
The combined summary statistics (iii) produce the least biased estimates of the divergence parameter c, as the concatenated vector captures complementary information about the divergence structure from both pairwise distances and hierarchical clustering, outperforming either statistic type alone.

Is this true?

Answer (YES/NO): YES